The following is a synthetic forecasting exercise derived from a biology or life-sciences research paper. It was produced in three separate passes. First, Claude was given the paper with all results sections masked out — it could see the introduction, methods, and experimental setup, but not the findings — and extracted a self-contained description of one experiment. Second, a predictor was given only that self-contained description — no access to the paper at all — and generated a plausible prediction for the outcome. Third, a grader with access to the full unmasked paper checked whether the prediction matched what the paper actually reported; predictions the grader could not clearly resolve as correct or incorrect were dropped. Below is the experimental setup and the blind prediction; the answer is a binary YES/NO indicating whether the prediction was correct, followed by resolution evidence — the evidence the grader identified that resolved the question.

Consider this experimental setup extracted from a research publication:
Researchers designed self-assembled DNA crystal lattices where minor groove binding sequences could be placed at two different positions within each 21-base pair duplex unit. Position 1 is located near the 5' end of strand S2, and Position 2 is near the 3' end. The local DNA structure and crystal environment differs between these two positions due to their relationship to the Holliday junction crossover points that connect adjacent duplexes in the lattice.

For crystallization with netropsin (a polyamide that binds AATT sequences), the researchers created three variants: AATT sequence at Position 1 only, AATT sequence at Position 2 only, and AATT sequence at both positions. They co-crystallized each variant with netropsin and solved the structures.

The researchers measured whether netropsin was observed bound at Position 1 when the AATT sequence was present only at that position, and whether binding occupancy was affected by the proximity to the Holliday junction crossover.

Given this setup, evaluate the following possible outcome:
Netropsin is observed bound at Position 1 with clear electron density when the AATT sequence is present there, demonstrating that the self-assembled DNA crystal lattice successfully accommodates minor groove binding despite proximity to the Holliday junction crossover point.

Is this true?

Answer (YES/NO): YES